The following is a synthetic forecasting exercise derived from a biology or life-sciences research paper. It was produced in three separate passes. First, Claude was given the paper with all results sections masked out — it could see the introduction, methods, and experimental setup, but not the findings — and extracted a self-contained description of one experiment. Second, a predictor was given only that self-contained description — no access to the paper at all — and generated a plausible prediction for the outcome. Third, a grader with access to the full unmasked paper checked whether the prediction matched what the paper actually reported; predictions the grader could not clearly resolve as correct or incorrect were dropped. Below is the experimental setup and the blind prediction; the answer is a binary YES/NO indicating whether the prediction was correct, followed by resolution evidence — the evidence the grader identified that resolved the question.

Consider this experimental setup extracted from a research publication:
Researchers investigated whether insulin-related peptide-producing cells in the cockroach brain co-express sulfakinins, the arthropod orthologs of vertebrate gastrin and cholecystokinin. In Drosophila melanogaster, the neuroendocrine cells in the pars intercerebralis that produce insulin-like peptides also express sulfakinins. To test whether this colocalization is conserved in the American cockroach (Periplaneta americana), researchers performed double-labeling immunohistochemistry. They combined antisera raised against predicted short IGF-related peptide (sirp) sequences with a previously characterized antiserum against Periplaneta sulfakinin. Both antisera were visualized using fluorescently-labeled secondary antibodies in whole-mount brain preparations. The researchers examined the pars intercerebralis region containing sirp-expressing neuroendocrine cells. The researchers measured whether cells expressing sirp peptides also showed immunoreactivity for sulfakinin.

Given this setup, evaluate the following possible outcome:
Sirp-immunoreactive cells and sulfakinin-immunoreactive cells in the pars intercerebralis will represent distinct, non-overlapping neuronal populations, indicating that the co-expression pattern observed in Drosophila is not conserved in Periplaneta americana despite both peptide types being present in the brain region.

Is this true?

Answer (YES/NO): YES